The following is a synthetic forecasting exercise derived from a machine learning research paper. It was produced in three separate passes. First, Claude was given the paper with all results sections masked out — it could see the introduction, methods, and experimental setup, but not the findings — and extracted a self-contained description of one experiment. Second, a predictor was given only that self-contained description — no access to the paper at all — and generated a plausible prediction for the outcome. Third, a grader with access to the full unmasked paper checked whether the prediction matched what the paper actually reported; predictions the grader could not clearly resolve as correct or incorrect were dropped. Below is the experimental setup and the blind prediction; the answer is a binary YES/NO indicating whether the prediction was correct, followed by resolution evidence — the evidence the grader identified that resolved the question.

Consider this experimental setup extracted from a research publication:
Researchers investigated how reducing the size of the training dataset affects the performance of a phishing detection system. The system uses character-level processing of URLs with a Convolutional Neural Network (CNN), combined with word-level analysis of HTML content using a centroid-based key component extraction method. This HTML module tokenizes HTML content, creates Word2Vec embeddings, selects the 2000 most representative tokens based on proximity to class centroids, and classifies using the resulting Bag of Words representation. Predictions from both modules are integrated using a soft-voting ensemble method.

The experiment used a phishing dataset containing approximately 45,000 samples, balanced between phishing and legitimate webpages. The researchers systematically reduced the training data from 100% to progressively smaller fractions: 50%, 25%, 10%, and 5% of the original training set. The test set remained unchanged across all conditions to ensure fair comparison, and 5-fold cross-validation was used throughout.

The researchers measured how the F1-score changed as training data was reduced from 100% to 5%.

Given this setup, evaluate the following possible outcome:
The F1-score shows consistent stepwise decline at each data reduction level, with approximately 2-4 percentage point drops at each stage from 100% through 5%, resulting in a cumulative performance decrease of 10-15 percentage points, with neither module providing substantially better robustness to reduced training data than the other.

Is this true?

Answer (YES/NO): NO